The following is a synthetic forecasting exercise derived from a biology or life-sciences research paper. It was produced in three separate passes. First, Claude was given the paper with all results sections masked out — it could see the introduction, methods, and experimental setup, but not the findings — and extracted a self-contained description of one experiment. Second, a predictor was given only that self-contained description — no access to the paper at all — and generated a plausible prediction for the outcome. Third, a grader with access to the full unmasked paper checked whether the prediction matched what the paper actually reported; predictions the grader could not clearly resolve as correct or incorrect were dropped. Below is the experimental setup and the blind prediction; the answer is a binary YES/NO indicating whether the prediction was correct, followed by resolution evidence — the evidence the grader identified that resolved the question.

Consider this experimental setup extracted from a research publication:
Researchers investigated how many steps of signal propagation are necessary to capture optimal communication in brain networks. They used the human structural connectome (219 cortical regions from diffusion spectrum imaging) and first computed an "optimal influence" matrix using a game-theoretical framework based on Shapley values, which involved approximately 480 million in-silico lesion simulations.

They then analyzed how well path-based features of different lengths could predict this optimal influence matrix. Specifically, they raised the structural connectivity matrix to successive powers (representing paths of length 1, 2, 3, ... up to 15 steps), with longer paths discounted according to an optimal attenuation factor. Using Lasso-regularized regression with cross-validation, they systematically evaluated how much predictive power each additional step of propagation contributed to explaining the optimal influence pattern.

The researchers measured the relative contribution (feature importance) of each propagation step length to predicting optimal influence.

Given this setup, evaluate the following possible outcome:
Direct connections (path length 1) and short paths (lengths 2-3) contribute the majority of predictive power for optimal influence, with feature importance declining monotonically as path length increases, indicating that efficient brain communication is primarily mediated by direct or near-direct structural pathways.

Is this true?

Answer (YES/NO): NO